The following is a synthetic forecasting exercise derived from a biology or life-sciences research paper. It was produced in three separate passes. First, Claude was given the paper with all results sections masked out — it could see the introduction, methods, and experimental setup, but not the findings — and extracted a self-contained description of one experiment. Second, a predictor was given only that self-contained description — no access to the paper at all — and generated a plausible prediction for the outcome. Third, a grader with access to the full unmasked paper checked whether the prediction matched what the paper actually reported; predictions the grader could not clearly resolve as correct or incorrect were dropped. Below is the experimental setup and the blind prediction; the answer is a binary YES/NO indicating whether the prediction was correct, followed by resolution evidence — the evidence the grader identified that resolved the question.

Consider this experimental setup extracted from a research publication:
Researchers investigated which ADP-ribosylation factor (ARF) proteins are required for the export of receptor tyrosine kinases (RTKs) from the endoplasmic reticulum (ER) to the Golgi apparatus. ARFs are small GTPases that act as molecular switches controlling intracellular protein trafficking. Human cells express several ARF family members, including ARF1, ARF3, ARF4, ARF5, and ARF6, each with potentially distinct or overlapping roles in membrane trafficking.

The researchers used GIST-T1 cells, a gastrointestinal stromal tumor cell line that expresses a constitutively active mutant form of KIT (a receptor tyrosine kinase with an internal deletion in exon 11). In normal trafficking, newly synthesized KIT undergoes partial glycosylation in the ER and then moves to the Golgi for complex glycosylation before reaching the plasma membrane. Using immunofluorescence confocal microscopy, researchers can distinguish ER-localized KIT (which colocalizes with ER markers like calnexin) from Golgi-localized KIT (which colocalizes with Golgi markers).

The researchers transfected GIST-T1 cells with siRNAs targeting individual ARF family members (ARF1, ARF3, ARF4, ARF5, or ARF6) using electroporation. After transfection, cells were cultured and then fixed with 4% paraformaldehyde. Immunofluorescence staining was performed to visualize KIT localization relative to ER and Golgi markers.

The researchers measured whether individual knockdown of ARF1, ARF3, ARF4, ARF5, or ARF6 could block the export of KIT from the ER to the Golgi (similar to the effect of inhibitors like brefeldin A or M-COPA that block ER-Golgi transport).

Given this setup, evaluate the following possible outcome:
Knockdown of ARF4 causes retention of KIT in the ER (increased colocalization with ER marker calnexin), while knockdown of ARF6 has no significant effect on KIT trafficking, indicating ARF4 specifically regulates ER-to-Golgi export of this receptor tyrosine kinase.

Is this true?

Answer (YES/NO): NO